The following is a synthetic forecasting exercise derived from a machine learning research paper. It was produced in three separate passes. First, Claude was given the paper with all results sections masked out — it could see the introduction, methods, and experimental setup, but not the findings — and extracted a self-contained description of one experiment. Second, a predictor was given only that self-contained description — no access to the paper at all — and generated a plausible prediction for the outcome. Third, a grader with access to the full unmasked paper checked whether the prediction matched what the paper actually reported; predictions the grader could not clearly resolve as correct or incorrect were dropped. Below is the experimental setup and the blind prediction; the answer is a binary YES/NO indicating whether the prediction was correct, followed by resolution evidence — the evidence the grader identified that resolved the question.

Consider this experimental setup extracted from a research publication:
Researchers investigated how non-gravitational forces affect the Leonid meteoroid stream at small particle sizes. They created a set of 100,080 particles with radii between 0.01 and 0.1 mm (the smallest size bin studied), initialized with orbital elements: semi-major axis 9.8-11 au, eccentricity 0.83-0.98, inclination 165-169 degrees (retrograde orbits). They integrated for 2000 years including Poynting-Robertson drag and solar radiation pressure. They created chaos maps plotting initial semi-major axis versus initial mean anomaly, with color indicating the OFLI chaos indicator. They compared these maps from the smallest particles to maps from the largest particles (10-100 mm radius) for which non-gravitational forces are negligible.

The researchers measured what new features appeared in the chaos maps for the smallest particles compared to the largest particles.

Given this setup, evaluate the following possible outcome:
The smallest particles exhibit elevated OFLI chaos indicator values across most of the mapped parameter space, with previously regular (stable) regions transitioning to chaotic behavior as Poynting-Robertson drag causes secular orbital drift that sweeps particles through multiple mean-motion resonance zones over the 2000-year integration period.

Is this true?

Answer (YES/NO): NO